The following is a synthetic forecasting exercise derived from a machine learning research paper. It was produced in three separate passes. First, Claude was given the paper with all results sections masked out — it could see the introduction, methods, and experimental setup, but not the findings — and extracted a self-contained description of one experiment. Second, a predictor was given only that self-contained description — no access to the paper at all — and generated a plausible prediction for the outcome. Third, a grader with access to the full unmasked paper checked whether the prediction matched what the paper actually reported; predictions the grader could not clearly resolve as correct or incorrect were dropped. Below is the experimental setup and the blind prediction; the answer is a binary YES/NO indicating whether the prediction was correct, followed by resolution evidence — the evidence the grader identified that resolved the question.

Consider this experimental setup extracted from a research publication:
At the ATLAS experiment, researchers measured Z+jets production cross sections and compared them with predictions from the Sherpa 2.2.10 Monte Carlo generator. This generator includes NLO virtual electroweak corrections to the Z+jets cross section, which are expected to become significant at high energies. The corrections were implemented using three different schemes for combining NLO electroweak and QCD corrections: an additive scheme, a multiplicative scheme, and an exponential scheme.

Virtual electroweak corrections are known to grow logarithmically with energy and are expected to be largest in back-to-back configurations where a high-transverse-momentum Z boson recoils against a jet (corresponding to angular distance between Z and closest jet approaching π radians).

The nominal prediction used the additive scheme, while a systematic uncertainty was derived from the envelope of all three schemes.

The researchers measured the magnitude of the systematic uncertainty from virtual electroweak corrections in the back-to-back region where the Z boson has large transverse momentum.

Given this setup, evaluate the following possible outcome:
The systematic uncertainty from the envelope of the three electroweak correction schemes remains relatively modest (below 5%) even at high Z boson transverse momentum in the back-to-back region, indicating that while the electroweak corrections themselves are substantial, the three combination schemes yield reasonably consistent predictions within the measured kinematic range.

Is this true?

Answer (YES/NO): NO